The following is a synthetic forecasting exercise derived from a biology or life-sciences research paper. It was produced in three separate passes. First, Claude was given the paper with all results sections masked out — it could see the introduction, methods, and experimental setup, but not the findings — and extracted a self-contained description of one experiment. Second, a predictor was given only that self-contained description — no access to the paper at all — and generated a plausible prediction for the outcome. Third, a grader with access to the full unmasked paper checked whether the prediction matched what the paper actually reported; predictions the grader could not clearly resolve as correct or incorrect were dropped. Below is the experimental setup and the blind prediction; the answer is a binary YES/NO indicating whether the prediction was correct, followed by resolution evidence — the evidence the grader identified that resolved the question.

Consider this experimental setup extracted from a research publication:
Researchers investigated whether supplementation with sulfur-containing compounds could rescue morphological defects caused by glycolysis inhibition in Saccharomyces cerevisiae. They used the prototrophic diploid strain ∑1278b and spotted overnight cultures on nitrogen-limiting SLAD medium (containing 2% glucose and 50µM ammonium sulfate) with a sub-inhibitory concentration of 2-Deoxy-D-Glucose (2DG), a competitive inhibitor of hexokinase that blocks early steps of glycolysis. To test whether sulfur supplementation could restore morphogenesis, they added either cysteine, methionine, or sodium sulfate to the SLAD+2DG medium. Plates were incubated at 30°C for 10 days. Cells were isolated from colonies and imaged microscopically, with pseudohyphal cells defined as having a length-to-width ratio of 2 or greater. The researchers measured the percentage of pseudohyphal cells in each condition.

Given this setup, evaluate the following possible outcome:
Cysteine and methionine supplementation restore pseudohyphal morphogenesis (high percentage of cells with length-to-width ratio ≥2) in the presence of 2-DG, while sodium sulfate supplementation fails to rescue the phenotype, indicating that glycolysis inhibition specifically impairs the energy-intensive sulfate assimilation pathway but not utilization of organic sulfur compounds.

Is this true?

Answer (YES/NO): NO